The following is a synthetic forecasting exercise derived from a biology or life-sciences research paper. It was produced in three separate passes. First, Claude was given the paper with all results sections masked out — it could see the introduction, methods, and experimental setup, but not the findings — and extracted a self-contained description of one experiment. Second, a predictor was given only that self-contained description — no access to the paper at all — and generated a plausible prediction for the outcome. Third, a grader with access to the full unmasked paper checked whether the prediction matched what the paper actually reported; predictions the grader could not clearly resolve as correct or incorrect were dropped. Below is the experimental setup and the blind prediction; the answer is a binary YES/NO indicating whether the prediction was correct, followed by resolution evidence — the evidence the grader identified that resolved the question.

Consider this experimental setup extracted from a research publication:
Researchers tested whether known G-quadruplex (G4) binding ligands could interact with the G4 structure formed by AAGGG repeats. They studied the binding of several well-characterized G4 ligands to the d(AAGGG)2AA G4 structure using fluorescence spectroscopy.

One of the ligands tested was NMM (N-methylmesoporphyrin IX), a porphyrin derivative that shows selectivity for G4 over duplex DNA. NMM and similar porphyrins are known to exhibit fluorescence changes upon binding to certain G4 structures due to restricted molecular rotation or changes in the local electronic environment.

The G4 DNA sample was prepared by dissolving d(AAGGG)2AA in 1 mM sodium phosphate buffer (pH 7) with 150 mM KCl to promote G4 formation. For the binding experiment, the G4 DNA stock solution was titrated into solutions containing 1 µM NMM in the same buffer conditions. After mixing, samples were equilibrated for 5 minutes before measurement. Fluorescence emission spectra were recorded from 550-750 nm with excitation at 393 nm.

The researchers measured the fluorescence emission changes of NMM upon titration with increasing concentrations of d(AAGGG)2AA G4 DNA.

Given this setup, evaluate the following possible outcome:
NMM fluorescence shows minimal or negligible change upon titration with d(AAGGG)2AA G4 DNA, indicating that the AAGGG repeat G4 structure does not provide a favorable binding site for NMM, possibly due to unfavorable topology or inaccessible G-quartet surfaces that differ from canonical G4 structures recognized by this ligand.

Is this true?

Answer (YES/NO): NO